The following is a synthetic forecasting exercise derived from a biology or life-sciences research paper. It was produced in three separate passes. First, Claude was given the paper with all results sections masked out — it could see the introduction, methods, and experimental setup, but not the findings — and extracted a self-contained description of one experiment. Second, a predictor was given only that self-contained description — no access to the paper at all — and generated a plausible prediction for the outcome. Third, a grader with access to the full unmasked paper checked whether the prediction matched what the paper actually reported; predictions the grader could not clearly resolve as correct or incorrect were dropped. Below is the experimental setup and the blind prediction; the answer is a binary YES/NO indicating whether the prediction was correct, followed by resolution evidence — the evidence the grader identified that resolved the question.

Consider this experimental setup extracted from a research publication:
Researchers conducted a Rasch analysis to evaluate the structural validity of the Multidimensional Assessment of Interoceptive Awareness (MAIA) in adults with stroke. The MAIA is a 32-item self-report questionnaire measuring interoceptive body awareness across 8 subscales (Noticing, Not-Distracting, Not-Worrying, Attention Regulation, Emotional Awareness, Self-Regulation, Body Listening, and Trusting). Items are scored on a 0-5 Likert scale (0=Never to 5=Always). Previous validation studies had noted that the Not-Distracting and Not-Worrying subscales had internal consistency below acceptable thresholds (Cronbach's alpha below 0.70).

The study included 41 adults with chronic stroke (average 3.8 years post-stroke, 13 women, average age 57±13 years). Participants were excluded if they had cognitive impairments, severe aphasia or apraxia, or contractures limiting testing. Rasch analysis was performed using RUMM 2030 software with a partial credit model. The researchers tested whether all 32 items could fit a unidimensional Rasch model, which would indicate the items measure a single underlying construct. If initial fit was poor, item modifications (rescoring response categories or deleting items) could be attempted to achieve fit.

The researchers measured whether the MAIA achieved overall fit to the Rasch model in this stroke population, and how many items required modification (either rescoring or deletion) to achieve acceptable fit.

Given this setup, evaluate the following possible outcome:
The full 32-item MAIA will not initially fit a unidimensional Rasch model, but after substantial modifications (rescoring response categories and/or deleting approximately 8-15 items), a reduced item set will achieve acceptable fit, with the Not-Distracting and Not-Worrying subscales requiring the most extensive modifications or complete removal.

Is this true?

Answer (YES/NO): NO